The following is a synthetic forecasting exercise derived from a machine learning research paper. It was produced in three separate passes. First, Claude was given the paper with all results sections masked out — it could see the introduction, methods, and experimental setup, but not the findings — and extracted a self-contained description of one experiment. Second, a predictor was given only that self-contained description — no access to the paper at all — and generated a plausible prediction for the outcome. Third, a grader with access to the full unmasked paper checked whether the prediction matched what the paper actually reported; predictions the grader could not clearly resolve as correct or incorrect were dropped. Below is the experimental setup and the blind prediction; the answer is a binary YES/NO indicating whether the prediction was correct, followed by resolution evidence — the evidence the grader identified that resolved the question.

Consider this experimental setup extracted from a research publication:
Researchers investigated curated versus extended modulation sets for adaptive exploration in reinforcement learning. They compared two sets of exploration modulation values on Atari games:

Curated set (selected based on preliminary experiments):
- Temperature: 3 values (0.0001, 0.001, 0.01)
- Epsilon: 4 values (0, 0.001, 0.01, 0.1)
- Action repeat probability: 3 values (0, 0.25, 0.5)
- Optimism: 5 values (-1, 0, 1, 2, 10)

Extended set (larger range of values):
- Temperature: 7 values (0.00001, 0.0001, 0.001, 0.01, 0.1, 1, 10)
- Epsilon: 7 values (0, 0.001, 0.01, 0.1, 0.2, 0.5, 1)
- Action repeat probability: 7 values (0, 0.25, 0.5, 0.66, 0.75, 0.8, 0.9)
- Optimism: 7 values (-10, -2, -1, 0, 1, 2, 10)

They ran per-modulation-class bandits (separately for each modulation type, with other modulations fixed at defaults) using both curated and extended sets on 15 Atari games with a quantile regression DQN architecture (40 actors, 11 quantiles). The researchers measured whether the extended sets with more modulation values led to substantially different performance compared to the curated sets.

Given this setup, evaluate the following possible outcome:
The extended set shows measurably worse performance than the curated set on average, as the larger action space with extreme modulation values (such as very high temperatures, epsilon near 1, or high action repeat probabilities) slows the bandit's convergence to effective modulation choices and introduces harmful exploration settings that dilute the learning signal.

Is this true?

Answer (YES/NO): NO